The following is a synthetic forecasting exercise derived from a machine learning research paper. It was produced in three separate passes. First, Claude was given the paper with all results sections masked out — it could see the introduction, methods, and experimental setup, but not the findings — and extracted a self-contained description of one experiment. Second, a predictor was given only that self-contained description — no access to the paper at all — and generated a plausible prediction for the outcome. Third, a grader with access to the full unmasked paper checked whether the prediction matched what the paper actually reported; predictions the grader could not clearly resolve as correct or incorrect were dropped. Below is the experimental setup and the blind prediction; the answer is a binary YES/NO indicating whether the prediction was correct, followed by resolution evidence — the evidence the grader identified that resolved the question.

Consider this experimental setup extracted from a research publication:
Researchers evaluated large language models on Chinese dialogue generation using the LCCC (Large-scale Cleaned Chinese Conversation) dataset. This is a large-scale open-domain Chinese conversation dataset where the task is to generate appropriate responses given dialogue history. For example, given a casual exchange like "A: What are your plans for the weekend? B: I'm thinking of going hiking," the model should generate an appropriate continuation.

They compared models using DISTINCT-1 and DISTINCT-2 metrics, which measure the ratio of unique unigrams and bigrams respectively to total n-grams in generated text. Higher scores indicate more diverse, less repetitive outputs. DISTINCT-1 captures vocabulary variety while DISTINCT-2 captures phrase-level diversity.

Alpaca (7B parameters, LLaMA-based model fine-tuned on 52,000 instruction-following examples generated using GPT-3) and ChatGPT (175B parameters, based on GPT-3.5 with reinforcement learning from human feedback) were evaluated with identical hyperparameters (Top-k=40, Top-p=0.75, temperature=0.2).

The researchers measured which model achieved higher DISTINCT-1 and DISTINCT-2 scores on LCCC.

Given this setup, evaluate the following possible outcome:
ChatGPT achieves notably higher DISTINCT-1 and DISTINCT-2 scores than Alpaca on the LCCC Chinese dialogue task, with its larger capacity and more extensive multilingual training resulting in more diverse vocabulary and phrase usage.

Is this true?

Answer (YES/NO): NO